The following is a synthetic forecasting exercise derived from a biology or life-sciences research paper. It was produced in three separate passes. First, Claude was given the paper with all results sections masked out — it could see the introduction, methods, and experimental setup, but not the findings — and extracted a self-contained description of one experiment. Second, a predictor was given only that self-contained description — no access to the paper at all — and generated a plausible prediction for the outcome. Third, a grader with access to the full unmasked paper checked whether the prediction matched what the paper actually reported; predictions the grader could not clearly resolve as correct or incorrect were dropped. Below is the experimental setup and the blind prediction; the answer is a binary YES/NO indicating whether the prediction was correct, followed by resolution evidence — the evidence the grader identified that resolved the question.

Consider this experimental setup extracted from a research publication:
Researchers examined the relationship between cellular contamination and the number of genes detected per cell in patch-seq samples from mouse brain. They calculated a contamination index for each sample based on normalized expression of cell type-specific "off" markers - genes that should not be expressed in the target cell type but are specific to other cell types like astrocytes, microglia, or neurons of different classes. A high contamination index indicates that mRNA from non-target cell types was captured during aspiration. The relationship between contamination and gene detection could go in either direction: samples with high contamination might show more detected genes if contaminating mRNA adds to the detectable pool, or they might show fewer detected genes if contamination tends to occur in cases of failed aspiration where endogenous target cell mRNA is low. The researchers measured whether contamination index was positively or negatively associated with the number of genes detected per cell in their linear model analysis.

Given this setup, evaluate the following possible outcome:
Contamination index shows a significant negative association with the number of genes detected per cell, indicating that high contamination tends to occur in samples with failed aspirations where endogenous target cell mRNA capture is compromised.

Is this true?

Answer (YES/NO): NO